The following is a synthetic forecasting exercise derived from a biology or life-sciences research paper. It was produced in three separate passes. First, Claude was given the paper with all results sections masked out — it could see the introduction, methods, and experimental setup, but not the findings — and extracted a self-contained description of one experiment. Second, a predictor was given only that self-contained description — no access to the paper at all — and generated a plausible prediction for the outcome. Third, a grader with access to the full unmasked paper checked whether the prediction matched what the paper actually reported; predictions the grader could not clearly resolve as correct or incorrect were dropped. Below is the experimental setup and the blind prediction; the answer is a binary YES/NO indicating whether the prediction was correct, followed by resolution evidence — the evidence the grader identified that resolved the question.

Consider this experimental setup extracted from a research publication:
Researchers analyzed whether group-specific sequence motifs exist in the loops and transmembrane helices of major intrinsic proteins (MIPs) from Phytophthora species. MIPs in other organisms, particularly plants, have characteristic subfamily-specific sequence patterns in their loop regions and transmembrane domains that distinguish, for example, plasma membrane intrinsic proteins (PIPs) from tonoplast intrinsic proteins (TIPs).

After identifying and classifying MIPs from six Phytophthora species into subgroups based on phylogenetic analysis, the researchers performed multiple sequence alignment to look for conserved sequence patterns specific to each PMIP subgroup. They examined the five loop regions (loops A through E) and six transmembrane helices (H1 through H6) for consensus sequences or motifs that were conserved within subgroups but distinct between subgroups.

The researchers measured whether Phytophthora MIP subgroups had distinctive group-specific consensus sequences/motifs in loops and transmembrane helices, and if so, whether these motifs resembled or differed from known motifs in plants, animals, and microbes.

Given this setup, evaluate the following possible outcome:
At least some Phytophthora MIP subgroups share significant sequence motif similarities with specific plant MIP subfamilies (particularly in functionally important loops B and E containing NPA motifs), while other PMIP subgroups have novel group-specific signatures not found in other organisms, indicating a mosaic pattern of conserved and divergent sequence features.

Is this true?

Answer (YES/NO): NO